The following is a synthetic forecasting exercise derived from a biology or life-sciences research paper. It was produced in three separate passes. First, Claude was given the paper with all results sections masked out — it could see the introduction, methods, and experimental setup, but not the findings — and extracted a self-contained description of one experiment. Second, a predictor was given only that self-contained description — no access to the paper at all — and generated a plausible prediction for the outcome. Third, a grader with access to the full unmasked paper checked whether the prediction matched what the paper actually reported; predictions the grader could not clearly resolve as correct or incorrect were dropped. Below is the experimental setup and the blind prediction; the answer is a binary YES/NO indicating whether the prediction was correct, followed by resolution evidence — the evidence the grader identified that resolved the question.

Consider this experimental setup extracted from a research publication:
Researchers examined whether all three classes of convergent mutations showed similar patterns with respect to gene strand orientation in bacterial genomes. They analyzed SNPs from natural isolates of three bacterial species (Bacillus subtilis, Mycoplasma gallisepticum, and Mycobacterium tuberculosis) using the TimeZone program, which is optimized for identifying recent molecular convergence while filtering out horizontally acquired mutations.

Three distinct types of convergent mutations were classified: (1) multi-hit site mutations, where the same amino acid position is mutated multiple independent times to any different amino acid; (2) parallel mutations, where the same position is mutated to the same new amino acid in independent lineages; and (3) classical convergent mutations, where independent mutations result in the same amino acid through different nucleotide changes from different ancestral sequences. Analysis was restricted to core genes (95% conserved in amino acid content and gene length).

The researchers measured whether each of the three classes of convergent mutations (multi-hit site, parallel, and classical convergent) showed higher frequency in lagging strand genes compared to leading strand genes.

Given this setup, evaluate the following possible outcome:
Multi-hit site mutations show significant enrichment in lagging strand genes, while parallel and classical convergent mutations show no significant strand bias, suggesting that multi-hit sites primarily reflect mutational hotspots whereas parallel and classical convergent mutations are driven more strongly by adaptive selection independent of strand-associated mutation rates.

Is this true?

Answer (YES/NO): NO